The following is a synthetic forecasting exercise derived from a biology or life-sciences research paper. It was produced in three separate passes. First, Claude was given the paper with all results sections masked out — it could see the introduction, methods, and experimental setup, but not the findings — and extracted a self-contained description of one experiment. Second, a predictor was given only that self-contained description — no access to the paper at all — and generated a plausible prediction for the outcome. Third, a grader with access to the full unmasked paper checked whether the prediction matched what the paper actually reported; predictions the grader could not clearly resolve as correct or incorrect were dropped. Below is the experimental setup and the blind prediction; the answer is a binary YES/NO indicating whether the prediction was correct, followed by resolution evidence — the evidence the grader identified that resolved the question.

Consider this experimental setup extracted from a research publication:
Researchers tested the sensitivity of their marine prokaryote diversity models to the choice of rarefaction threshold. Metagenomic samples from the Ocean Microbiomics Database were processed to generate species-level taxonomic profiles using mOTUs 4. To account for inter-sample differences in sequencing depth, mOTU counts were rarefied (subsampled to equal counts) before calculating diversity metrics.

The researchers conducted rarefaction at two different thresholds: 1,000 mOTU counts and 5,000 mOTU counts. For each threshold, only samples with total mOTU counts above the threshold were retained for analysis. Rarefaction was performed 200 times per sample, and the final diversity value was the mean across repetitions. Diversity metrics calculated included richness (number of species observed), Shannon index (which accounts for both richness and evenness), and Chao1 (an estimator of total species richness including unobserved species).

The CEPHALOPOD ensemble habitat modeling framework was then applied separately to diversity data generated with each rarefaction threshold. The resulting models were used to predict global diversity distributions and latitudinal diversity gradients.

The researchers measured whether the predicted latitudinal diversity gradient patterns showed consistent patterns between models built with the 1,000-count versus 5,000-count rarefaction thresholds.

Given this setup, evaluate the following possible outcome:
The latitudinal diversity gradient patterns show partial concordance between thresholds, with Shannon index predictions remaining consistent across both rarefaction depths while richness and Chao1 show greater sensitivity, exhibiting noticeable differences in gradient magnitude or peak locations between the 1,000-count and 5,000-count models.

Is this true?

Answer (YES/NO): NO